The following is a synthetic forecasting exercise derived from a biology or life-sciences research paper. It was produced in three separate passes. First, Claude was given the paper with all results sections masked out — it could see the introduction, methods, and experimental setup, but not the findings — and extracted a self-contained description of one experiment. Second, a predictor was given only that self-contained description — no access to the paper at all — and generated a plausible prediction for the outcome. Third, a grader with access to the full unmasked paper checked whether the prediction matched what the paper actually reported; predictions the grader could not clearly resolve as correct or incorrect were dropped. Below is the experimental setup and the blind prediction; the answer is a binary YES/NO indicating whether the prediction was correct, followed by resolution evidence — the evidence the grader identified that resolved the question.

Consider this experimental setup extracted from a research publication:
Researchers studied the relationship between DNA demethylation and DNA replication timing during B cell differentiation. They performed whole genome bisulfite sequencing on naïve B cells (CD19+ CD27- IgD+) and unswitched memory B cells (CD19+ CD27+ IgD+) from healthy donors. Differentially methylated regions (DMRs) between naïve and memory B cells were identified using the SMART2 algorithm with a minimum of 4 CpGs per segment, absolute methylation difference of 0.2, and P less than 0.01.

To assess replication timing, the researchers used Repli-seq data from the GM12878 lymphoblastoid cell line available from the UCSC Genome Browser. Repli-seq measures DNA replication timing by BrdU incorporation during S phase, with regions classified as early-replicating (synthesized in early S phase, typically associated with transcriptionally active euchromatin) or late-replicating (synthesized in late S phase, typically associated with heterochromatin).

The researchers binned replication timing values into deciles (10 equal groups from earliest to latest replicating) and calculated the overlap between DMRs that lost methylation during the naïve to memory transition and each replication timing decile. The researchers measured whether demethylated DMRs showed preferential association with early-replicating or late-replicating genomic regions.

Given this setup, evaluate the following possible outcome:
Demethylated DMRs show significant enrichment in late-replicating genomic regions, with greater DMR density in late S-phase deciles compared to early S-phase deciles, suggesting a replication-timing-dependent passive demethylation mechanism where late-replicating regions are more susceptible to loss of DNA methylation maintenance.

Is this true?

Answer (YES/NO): YES